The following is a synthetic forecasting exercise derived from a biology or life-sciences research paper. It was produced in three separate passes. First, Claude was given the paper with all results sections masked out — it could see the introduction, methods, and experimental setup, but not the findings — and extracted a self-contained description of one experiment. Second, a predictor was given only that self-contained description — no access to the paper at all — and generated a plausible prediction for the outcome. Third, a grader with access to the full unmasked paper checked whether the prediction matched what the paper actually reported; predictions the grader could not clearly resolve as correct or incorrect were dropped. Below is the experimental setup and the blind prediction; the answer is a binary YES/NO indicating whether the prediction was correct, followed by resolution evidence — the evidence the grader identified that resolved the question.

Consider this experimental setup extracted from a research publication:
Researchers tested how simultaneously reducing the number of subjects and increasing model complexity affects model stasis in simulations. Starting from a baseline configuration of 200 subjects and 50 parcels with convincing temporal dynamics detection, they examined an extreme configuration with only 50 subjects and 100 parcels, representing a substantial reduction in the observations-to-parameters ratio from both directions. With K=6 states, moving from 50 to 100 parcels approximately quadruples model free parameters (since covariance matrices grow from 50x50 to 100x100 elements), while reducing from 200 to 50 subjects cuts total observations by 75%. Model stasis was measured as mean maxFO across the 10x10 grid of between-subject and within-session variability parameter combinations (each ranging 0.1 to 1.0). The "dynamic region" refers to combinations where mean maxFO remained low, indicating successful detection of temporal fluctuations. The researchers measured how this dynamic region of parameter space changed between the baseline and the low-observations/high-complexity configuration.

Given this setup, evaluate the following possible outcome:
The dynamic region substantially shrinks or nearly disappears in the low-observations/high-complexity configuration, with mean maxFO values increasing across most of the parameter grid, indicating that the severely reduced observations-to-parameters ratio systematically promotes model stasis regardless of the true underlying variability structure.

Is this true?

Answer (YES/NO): NO